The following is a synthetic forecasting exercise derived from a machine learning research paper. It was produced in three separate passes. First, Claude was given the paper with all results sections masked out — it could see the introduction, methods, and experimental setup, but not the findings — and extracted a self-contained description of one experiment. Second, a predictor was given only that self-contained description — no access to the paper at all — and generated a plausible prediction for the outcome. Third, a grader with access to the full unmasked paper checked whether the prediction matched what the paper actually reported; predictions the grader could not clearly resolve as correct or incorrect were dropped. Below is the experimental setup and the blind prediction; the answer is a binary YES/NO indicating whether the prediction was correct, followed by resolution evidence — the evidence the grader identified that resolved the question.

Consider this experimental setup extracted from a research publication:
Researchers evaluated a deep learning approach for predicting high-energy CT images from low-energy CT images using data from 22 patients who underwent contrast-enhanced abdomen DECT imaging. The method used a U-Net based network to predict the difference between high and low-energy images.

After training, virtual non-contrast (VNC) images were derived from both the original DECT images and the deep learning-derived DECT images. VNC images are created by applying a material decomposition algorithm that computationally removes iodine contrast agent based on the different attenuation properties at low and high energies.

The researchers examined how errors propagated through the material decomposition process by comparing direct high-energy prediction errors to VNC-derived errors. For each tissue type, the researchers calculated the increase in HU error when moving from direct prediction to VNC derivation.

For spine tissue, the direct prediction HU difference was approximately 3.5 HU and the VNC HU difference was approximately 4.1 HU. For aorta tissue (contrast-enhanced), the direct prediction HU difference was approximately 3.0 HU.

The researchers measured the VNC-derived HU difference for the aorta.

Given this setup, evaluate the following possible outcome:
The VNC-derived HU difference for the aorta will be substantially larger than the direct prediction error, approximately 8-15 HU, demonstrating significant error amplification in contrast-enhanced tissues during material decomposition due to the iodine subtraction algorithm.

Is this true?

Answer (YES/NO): NO